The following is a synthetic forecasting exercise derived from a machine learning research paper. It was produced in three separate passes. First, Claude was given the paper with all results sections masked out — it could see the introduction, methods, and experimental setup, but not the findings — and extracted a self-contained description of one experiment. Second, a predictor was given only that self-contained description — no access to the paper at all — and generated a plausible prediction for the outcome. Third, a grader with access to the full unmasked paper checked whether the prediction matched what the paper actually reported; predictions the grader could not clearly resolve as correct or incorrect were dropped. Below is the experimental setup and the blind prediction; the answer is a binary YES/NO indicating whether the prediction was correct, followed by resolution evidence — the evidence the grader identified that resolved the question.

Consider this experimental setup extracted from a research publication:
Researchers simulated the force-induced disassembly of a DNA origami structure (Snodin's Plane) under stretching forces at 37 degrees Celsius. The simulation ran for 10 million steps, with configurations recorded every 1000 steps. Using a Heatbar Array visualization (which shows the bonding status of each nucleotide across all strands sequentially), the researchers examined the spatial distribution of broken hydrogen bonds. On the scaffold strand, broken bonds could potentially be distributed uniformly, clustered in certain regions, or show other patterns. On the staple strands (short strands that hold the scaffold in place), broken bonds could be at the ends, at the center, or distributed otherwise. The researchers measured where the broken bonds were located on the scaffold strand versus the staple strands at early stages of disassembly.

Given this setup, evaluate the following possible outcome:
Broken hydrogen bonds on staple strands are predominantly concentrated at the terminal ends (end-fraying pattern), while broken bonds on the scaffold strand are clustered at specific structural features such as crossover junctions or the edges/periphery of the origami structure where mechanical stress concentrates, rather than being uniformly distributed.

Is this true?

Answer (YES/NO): NO